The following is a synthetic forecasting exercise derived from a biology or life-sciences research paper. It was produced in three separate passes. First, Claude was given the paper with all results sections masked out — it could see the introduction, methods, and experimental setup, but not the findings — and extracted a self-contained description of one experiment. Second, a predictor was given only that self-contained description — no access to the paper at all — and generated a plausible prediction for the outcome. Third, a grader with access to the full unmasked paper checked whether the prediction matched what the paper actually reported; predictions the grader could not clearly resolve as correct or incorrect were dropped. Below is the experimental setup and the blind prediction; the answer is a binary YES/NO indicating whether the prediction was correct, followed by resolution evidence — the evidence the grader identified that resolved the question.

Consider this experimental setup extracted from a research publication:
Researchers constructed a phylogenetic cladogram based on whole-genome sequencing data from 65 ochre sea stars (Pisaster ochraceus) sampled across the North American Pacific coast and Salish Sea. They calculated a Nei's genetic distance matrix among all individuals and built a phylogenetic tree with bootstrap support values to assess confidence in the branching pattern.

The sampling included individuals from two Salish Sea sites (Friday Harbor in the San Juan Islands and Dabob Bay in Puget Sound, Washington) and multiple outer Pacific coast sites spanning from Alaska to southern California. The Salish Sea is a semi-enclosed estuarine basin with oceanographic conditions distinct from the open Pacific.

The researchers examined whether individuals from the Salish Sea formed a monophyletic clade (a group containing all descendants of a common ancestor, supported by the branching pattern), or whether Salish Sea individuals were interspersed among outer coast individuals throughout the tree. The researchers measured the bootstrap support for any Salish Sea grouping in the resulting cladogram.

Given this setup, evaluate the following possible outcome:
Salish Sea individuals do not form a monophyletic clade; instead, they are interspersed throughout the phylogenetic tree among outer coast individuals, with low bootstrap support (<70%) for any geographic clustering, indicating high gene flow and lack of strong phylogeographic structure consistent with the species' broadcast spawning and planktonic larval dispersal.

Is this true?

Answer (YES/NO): NO